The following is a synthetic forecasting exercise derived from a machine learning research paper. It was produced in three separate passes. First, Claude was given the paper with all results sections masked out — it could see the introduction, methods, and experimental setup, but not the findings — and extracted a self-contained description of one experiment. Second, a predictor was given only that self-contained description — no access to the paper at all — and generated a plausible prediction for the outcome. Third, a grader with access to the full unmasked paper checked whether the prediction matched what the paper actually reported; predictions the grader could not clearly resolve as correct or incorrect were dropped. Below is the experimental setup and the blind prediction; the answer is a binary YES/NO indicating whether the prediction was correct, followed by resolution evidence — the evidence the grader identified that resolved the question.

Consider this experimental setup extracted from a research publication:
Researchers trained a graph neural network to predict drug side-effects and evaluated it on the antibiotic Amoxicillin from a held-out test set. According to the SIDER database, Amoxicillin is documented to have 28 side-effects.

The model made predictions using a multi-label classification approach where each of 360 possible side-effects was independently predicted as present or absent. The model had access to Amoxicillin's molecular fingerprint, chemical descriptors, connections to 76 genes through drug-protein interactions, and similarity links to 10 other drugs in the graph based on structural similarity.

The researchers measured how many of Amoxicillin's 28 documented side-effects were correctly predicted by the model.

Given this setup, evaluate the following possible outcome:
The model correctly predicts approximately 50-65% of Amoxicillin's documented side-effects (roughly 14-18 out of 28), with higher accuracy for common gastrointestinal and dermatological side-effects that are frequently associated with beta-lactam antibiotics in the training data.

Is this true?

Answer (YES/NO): NO